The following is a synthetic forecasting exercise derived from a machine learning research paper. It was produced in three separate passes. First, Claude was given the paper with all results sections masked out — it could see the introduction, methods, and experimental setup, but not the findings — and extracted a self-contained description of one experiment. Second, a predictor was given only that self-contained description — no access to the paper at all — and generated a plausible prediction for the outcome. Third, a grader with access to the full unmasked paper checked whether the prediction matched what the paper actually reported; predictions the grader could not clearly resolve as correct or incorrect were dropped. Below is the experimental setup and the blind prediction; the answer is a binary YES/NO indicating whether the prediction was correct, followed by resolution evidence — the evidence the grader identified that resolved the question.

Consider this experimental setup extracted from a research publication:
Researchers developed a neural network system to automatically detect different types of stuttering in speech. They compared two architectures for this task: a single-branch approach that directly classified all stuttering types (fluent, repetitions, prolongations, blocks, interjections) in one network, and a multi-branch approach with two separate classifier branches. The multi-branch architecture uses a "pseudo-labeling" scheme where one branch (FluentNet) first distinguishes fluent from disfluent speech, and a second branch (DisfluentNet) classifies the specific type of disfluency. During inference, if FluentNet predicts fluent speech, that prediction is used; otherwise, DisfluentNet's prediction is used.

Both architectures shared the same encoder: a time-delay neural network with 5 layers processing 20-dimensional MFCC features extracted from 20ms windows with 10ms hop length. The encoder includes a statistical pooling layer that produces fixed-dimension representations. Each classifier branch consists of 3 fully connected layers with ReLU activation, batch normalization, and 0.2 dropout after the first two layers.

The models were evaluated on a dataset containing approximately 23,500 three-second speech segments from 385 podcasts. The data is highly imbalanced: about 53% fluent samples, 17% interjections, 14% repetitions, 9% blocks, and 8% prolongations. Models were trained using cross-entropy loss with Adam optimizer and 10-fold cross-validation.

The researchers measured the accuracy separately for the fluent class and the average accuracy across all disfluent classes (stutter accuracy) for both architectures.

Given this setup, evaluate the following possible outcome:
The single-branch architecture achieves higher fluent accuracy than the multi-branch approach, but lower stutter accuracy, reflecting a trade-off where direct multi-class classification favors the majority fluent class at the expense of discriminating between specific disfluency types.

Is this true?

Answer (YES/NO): YES